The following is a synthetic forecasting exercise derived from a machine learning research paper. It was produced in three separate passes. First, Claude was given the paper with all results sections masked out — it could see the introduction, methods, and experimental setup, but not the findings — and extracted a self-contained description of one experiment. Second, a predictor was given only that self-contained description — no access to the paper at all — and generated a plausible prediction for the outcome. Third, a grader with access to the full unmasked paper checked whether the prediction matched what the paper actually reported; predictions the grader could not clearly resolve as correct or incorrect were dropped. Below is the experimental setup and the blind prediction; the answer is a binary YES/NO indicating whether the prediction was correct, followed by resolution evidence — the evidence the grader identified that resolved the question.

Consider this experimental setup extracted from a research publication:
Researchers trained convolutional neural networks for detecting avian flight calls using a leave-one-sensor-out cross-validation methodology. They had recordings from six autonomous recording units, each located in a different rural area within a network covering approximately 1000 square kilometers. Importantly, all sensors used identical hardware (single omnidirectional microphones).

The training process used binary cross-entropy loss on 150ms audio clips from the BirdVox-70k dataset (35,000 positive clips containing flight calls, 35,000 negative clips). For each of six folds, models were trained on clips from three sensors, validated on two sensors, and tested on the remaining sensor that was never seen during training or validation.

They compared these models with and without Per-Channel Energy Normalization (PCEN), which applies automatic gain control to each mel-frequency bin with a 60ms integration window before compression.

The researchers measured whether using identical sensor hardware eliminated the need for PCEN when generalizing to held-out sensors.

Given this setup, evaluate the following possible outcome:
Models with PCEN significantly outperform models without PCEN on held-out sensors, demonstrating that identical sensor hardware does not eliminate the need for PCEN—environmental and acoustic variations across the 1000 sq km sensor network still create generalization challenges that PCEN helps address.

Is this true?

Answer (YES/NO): YES